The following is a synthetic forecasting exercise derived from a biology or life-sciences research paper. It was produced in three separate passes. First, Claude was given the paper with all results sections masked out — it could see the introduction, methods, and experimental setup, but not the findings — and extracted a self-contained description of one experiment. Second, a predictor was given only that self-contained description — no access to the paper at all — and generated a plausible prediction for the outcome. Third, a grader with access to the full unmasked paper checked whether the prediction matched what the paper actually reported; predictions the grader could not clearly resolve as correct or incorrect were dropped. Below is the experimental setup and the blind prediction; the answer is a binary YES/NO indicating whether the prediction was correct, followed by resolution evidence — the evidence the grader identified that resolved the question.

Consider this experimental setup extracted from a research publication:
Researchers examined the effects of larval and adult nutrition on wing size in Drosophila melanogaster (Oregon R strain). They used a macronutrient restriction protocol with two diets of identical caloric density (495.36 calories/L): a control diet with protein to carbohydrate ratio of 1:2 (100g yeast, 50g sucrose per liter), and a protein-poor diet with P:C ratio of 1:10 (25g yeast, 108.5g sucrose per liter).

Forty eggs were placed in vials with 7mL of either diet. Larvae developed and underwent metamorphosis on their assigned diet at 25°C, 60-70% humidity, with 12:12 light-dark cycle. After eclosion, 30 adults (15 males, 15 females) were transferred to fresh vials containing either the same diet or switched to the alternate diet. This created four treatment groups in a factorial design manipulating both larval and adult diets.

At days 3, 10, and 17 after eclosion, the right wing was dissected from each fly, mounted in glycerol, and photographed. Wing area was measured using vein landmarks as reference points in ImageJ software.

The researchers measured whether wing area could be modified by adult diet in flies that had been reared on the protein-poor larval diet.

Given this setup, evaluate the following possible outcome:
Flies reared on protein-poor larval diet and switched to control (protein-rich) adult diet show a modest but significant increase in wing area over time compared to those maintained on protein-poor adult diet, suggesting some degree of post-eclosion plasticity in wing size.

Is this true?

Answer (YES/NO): NO